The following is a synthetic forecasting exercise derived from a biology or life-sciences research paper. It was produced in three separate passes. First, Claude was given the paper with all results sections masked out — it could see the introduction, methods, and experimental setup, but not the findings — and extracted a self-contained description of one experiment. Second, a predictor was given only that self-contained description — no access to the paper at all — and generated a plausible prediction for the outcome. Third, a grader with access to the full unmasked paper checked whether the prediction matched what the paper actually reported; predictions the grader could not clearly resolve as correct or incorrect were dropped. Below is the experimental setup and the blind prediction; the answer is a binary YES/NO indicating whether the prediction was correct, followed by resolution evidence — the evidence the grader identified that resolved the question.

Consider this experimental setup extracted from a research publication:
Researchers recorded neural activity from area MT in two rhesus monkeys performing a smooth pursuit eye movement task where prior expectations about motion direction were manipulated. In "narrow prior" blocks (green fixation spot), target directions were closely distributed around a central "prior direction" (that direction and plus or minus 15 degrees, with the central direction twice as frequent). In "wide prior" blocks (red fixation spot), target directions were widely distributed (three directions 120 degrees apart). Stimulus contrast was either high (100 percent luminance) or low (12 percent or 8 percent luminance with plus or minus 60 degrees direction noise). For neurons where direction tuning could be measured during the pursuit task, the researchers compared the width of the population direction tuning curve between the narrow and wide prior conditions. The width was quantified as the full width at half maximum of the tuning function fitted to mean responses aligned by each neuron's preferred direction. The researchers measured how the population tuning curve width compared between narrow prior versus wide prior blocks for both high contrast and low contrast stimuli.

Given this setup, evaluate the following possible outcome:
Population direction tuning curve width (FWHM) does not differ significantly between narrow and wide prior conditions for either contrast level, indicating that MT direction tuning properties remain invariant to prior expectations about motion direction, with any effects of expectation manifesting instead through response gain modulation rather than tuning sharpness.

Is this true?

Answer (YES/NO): NO